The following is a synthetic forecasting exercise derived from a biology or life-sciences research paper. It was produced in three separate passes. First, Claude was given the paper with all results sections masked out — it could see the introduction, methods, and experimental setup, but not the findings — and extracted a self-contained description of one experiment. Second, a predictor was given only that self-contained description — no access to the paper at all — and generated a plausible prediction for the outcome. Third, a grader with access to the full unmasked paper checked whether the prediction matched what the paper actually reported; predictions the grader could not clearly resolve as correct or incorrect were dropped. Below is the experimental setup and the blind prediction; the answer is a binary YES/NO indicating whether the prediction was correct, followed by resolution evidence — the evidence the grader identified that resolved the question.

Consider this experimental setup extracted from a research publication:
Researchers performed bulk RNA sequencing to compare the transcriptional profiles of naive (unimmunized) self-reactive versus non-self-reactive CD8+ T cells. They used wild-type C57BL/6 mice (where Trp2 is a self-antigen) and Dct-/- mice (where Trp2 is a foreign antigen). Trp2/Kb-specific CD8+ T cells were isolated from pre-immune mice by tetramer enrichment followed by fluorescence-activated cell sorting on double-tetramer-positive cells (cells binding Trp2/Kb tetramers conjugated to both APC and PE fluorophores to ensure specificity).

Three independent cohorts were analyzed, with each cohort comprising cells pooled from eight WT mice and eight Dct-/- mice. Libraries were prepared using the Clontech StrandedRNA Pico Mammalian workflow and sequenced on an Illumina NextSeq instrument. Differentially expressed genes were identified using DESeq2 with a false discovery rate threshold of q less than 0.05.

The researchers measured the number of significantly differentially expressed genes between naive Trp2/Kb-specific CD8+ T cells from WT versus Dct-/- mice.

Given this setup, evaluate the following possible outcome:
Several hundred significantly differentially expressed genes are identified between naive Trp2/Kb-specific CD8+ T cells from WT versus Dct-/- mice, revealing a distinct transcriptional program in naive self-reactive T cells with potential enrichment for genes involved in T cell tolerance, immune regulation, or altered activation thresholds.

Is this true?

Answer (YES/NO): NO